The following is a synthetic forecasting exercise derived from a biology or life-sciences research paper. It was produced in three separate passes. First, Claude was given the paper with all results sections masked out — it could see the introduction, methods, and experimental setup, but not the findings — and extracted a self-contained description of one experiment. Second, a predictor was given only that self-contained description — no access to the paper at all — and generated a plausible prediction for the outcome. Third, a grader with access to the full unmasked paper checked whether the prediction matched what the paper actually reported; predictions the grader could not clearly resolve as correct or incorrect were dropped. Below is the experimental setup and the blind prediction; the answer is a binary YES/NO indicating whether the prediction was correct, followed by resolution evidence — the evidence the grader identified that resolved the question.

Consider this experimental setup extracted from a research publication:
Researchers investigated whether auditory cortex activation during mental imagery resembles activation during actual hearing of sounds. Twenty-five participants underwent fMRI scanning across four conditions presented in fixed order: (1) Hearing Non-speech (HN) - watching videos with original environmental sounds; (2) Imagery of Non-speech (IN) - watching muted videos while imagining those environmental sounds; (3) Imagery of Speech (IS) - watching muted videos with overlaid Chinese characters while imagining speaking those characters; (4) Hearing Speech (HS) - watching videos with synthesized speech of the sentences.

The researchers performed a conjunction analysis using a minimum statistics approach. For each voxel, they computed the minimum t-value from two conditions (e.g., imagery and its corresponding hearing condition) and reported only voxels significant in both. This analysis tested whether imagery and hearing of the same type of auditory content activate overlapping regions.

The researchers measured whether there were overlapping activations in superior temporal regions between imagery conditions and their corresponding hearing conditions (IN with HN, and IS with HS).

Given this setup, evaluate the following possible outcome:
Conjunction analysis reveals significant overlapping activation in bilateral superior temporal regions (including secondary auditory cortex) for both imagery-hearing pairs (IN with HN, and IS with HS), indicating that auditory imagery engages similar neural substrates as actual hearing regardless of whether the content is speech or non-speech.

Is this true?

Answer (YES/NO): YES